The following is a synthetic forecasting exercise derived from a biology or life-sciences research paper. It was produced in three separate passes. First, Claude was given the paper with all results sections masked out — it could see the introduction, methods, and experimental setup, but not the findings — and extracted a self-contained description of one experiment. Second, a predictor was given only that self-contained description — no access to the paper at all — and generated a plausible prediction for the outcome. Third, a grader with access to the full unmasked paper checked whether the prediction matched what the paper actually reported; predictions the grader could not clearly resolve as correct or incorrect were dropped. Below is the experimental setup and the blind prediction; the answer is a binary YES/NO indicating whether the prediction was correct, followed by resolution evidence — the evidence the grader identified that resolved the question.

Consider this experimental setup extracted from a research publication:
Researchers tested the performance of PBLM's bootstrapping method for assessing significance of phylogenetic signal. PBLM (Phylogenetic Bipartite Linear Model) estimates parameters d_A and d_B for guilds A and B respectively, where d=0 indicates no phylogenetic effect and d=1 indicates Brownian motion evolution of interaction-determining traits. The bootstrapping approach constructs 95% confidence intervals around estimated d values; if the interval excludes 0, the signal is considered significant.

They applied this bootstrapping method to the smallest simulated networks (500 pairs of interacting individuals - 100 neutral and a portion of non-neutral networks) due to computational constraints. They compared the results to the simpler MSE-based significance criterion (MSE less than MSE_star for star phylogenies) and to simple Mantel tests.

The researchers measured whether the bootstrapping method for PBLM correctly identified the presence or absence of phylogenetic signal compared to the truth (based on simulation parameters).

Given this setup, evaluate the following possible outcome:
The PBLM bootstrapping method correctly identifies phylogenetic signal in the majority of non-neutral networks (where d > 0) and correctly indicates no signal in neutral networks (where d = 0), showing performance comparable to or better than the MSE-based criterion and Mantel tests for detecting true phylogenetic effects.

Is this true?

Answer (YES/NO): NO